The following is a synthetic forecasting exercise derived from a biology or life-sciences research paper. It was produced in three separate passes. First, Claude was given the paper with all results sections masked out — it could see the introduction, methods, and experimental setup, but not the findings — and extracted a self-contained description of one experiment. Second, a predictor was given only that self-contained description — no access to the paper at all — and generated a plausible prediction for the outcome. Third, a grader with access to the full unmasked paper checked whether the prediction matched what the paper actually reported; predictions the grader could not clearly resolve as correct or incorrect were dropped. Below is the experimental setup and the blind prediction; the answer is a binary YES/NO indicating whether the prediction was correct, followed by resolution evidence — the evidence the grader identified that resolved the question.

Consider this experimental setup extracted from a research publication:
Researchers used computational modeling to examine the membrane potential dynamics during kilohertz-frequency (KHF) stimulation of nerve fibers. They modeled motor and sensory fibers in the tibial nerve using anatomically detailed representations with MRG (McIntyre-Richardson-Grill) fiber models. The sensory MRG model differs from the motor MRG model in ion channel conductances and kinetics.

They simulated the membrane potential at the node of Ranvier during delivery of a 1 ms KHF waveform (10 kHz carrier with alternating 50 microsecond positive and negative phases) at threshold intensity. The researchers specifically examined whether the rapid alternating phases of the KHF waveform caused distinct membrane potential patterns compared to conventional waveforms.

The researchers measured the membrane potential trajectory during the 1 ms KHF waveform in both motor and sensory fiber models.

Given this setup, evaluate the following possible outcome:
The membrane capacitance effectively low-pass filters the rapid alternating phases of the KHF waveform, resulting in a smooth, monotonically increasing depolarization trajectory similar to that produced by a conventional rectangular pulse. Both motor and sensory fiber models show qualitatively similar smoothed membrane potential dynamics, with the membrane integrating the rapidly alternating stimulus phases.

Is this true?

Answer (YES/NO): NO